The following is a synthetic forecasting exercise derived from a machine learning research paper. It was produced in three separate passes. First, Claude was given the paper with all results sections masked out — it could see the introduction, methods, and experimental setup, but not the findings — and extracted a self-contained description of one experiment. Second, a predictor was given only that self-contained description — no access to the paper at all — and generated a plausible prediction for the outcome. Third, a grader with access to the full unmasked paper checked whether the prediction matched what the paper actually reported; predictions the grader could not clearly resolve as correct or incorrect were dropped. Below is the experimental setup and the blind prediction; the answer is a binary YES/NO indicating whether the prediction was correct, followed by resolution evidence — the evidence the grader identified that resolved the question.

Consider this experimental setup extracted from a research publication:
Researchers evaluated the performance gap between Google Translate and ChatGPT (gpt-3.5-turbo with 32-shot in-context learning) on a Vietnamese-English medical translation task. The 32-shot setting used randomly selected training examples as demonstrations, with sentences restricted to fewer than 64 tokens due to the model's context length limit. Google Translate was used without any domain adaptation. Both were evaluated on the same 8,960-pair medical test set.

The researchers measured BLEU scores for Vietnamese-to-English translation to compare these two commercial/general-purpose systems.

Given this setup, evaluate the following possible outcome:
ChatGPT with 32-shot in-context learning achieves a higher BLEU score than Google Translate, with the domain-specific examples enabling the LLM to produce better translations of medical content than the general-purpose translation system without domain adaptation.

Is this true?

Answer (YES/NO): NO